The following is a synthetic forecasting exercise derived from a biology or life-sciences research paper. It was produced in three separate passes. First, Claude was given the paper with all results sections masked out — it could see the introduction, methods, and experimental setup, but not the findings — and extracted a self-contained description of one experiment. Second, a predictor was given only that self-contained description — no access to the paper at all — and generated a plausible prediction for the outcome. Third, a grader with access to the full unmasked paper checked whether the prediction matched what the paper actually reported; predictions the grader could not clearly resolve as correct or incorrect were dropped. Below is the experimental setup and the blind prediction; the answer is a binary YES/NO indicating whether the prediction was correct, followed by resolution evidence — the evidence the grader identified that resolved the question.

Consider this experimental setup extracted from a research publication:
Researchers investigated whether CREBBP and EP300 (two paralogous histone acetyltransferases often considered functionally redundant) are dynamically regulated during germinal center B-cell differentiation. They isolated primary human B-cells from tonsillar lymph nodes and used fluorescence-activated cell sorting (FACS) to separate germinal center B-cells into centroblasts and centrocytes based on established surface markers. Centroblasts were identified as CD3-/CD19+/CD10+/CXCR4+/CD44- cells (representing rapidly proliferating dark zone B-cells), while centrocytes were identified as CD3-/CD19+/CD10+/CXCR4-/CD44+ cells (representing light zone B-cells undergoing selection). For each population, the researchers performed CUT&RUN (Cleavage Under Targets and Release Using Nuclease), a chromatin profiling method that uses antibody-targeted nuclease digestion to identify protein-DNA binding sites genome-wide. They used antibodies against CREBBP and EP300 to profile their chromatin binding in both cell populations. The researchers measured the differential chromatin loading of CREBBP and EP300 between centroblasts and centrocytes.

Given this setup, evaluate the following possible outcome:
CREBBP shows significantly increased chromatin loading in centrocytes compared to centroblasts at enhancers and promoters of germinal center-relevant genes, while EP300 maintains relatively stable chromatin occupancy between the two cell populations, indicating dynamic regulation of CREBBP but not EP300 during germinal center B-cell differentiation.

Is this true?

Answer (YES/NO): NO